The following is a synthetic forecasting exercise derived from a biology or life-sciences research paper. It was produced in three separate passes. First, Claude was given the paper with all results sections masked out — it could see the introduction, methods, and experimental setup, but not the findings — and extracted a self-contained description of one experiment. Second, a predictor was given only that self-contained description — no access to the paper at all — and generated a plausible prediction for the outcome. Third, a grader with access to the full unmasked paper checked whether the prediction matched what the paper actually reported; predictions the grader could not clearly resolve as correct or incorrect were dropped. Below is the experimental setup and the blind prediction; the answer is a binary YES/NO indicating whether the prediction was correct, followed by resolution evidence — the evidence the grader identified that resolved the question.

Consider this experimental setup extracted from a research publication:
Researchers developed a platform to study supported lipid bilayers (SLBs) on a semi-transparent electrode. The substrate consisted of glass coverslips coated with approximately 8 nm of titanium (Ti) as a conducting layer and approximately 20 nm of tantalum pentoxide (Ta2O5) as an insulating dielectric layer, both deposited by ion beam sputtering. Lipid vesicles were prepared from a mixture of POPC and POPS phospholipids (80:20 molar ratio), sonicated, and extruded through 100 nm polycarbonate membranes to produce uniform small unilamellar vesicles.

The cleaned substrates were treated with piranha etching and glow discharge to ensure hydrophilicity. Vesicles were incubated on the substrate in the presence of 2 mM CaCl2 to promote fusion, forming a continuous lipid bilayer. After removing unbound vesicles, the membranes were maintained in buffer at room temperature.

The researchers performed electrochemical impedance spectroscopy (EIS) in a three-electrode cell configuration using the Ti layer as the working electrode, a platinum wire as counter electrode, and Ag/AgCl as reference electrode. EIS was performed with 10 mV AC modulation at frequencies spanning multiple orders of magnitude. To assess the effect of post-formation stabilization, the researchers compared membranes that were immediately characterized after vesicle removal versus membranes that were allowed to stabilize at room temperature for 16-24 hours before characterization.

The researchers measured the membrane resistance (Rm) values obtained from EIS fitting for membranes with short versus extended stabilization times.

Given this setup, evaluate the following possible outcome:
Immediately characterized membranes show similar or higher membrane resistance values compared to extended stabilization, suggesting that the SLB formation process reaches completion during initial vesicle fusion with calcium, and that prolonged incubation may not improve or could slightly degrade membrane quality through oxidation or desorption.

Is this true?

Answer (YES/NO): NO